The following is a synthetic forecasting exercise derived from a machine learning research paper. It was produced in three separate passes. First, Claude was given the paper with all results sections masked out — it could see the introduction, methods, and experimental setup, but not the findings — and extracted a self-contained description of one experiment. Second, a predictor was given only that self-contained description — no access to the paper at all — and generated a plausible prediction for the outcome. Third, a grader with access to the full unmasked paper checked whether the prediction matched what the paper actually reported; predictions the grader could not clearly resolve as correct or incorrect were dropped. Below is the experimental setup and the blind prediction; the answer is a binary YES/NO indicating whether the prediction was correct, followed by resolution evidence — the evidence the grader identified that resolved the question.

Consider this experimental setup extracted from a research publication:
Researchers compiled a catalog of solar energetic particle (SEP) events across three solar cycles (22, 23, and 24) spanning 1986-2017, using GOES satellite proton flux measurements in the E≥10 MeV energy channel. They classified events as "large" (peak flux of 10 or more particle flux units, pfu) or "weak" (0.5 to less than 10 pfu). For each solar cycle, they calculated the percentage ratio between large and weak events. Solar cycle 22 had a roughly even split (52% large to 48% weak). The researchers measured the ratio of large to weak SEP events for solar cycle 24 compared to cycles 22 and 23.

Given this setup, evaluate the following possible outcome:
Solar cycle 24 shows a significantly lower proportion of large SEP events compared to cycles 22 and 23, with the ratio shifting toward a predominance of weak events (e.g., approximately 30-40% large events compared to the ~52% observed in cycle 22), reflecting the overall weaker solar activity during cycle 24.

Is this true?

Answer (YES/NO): NO